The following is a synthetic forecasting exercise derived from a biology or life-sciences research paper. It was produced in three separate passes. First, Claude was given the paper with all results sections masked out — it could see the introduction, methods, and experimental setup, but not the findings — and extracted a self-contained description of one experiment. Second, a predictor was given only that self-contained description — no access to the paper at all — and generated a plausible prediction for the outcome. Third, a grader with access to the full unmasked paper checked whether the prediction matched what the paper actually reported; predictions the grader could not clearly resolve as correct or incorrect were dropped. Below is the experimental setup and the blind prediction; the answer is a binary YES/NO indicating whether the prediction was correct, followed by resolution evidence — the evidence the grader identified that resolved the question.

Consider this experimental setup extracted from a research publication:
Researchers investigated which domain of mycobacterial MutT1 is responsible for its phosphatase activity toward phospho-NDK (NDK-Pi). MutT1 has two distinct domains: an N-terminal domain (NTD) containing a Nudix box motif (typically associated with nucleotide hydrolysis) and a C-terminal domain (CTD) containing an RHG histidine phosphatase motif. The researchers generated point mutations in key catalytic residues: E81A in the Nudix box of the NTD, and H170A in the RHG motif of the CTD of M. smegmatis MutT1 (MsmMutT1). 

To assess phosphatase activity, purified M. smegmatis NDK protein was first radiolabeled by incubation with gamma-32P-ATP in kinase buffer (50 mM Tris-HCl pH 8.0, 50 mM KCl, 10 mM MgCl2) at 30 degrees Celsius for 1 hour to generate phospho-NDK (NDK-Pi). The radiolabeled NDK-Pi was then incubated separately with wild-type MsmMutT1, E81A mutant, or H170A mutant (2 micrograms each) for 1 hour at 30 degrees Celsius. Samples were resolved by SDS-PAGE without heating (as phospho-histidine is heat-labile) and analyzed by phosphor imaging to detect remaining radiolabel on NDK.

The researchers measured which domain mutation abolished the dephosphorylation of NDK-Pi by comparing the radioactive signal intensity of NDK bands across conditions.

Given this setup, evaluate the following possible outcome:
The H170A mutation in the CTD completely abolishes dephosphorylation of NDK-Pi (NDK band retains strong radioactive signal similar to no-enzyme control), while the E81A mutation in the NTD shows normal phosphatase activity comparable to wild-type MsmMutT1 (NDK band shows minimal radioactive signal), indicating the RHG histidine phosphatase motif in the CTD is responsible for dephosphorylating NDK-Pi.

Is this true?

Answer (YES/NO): NO